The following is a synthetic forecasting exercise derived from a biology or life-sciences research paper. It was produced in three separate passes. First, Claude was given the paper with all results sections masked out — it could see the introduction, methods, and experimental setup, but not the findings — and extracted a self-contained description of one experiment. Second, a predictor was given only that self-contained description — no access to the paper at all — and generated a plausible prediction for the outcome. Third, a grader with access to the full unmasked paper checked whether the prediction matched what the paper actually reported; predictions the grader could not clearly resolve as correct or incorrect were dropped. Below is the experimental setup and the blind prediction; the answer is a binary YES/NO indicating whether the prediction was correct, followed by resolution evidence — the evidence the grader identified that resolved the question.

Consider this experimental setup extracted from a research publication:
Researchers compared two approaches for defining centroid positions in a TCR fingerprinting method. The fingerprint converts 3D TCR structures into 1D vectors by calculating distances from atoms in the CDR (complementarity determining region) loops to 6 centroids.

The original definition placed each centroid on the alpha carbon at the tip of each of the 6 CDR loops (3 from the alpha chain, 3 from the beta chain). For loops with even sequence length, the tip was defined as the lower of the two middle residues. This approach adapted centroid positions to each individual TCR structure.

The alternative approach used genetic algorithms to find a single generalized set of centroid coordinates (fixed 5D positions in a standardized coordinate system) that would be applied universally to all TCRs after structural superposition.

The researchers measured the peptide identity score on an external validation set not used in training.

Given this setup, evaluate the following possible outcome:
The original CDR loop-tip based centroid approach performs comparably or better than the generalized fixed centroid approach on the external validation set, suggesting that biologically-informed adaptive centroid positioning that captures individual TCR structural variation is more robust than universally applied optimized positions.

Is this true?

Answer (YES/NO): YES